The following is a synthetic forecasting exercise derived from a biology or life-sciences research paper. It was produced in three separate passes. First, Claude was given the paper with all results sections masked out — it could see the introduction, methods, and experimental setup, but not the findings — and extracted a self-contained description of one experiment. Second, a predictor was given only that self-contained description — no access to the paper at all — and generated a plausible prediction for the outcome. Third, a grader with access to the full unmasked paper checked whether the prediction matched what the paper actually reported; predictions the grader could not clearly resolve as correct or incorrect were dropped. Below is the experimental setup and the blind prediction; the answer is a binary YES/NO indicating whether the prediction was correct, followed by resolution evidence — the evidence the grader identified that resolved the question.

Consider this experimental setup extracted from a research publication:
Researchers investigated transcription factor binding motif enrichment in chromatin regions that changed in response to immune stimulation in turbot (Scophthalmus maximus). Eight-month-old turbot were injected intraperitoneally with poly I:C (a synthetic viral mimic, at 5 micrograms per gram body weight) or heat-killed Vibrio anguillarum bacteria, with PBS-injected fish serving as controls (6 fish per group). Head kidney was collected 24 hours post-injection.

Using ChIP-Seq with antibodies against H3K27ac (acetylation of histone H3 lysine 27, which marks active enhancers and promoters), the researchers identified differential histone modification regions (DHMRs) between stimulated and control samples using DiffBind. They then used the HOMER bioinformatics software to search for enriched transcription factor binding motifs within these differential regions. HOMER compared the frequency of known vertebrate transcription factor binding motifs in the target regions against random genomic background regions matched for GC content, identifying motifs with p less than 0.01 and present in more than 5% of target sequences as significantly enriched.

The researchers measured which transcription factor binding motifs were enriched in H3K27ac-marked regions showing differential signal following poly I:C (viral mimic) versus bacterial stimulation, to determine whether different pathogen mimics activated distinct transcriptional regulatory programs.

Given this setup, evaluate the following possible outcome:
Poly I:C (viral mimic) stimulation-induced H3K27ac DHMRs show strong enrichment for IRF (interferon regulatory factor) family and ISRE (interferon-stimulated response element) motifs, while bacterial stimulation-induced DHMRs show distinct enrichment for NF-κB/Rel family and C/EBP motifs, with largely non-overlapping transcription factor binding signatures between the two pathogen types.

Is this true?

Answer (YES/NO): NO